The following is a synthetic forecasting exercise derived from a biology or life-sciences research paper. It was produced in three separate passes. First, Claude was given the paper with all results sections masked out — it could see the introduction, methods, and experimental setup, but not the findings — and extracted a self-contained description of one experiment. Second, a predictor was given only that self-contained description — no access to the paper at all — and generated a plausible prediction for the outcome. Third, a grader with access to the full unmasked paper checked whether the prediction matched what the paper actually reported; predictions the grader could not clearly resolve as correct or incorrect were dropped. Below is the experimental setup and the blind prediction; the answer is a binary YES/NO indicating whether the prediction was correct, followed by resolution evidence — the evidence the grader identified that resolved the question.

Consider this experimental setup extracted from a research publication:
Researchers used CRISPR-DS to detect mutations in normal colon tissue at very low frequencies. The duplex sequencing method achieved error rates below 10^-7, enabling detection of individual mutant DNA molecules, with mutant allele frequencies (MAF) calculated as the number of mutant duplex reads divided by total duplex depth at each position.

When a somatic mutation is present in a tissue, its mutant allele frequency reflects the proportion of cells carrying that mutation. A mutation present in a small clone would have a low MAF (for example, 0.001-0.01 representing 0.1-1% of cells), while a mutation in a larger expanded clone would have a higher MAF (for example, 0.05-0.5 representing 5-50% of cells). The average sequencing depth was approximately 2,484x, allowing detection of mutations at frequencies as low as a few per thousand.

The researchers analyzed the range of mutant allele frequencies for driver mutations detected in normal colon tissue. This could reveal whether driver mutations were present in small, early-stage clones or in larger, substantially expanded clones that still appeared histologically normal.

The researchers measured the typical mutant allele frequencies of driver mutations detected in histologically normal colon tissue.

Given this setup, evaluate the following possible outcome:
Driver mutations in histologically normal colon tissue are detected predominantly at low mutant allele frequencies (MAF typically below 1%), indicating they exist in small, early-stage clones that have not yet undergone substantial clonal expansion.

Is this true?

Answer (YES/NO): YES